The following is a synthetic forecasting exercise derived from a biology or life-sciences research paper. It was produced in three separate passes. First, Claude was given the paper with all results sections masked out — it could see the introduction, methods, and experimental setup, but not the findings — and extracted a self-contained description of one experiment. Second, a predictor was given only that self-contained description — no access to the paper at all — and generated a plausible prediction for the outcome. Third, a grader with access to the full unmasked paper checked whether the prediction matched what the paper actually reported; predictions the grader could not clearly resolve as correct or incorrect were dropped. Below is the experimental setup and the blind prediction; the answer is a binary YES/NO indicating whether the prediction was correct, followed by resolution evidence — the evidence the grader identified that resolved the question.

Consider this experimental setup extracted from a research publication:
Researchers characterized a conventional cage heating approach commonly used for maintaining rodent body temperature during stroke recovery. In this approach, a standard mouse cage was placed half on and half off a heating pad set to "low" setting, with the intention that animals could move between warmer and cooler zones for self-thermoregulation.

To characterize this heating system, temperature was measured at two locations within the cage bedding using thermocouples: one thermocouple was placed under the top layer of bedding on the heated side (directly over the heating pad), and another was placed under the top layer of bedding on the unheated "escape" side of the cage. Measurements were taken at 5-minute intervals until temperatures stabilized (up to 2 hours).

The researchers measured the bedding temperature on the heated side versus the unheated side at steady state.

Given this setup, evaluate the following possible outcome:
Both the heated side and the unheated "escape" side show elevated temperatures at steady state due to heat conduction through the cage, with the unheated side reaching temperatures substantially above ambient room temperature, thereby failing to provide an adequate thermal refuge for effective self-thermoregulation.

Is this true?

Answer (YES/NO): NO